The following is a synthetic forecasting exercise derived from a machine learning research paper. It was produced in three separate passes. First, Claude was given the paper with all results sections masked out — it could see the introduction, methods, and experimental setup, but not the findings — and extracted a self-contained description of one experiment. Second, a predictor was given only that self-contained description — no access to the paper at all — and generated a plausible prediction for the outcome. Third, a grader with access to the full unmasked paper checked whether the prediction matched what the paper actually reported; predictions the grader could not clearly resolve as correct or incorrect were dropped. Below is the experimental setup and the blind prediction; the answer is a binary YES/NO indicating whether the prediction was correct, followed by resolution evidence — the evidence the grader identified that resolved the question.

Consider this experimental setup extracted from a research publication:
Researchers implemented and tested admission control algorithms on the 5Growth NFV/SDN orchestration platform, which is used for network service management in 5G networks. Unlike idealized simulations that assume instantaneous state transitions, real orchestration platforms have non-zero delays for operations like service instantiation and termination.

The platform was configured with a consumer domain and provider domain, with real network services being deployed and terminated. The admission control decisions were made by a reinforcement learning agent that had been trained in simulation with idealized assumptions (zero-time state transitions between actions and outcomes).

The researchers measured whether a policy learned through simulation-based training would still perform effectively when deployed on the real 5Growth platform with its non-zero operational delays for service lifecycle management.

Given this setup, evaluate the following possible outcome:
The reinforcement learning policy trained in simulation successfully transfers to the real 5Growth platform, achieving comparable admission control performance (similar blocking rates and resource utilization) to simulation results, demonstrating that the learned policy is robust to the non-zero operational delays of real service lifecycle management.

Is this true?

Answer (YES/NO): NO